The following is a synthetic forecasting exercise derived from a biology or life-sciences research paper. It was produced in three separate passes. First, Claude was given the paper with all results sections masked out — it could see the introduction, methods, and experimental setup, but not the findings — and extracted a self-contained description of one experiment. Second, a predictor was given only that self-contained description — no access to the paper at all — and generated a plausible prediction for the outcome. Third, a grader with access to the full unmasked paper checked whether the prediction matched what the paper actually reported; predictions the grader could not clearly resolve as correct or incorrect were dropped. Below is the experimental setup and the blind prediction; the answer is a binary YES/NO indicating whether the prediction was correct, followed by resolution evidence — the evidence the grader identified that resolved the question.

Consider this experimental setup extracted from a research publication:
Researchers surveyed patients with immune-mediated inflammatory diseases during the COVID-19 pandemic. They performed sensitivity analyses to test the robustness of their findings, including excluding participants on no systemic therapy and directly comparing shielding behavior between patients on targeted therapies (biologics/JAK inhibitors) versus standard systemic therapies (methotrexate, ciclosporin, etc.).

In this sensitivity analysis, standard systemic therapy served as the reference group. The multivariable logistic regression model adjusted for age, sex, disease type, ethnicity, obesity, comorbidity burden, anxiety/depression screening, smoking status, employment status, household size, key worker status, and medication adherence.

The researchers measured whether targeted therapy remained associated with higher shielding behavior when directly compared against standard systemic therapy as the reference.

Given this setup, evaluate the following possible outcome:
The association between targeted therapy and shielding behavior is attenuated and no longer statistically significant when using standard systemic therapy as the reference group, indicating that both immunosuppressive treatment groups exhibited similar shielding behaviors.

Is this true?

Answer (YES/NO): NO